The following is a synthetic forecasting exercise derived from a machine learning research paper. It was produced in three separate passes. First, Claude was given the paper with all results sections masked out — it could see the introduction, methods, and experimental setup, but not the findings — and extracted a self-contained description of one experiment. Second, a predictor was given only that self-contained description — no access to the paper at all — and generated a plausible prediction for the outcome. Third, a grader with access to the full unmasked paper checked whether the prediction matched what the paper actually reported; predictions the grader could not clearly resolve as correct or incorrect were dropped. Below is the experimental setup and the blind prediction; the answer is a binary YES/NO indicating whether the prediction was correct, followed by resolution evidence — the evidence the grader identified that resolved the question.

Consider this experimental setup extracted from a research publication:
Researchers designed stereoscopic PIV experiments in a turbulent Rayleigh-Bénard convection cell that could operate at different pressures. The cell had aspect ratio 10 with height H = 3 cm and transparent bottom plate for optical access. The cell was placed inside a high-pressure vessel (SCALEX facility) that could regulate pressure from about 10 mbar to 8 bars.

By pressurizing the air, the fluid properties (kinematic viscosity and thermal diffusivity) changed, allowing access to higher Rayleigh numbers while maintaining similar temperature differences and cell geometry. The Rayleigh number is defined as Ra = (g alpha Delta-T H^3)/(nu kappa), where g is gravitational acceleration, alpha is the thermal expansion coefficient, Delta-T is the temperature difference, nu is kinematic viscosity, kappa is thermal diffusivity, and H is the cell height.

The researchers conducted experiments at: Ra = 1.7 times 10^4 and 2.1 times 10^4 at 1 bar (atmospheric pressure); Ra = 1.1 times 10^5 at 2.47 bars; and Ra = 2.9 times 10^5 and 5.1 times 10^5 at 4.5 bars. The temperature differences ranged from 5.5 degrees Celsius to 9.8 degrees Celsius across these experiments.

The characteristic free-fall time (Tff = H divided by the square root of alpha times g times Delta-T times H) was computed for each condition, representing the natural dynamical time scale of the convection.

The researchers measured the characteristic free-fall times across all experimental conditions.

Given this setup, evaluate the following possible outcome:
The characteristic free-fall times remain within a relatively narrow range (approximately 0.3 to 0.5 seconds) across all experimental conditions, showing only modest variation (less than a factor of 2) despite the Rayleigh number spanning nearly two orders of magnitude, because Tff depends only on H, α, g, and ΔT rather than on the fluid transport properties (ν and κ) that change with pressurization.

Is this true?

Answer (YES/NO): YES